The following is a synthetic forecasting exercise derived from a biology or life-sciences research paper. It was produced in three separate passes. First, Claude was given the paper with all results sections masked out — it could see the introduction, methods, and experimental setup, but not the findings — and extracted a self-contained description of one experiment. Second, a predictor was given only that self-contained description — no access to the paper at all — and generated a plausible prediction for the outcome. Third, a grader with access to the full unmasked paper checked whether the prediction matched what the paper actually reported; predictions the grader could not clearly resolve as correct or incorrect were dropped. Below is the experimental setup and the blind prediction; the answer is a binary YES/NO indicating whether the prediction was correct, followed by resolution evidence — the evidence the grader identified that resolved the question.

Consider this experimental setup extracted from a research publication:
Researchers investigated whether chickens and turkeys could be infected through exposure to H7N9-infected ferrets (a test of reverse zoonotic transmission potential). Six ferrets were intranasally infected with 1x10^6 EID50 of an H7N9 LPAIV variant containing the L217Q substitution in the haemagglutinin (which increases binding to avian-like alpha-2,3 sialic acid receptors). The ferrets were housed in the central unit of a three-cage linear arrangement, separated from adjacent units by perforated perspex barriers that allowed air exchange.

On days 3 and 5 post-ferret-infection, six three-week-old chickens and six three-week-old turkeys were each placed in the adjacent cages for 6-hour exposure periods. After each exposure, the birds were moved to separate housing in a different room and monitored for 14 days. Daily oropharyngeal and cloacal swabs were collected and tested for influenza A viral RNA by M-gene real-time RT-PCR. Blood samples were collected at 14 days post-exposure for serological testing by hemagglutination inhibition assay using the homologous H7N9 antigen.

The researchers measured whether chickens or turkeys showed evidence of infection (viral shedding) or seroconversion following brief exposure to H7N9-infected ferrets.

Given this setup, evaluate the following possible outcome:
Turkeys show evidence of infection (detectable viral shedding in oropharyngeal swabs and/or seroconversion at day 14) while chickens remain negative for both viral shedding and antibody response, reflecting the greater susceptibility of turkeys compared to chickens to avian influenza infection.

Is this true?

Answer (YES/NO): NO